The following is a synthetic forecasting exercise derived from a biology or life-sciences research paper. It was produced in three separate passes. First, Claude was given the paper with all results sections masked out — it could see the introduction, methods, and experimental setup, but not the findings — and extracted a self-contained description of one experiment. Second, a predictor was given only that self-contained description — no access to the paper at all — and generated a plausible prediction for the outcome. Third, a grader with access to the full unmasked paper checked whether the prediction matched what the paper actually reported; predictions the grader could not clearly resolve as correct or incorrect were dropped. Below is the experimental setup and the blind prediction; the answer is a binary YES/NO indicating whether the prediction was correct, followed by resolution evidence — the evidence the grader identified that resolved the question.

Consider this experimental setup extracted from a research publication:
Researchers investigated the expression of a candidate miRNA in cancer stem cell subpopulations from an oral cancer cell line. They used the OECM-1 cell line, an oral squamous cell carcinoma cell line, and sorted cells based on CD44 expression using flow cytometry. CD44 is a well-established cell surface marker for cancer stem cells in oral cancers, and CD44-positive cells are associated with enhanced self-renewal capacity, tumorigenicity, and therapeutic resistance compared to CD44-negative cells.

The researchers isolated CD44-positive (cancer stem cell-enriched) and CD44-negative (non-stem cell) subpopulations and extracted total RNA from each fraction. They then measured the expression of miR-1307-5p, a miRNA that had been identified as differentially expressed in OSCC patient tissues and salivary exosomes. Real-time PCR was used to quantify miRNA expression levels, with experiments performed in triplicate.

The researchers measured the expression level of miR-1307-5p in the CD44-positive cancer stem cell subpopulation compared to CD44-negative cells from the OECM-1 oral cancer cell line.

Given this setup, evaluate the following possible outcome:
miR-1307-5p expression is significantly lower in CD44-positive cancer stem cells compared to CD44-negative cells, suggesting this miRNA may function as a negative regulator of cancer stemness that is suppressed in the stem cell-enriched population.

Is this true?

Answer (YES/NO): NO